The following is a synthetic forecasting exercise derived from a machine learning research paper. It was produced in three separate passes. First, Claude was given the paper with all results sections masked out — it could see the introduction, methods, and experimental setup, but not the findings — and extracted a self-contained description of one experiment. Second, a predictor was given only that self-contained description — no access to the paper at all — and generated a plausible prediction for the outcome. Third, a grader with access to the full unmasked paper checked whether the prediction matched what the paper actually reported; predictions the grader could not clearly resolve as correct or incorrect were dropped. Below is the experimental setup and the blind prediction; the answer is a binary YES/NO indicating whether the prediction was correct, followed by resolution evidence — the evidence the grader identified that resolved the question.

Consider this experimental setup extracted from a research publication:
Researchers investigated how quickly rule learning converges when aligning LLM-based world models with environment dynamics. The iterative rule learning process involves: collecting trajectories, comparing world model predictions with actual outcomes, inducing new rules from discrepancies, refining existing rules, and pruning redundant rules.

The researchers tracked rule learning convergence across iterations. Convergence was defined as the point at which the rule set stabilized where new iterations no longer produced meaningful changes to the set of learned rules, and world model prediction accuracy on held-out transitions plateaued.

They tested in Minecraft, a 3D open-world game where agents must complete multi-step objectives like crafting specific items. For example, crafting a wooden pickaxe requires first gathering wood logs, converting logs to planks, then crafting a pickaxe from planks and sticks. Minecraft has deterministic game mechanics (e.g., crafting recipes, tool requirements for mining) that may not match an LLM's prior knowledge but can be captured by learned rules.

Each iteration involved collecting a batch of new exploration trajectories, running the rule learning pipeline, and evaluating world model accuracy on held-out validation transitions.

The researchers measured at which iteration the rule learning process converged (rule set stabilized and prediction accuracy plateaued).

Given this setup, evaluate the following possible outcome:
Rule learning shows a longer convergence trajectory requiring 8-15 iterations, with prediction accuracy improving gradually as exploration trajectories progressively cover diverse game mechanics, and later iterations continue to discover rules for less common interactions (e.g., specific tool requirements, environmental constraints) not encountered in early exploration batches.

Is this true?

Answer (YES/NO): NO